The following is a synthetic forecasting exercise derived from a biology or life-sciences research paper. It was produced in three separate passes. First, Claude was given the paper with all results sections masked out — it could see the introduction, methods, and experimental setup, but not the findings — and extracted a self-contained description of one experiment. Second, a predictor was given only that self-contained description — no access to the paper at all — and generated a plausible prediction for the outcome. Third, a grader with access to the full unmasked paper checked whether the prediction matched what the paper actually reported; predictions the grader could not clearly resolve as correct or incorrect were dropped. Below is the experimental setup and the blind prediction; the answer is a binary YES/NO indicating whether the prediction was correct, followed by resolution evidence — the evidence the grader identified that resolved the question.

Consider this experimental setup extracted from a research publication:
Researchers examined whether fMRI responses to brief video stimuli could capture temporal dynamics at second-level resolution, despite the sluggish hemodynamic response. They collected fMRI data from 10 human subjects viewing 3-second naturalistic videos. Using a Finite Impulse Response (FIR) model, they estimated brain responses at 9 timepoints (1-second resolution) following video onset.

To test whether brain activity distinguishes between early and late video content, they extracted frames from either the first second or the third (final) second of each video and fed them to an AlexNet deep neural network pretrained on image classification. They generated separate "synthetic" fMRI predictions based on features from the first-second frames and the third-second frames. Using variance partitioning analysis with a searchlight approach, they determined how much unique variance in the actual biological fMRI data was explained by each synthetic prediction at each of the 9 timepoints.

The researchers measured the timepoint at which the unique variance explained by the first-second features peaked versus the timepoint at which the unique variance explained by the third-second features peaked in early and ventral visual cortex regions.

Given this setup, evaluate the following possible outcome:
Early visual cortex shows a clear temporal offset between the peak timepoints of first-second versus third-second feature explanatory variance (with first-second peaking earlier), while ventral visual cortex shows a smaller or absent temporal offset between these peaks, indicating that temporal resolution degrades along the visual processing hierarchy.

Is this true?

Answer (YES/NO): NO